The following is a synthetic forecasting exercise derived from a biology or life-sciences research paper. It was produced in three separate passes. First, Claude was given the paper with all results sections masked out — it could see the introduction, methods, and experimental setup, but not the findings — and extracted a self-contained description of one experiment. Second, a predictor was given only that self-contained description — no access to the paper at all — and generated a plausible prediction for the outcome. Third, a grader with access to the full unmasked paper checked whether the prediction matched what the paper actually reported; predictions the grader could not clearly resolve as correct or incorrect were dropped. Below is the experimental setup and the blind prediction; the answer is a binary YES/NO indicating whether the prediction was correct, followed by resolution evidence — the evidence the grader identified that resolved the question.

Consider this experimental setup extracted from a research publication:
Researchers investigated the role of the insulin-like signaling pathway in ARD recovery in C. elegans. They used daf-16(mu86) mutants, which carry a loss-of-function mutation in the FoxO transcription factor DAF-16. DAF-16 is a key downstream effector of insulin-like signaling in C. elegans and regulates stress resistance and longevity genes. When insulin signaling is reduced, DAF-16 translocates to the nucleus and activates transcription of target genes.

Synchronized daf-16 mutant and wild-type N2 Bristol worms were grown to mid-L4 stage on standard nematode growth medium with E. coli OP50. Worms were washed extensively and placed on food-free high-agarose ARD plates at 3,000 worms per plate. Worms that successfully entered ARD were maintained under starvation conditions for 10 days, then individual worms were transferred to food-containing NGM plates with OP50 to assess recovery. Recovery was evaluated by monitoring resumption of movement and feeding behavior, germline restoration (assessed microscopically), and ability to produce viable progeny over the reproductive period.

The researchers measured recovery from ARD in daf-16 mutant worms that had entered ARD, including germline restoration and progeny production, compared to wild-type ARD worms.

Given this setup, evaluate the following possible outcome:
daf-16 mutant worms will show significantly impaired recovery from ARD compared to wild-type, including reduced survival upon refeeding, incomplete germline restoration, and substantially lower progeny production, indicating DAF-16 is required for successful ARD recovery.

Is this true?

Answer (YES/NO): NO